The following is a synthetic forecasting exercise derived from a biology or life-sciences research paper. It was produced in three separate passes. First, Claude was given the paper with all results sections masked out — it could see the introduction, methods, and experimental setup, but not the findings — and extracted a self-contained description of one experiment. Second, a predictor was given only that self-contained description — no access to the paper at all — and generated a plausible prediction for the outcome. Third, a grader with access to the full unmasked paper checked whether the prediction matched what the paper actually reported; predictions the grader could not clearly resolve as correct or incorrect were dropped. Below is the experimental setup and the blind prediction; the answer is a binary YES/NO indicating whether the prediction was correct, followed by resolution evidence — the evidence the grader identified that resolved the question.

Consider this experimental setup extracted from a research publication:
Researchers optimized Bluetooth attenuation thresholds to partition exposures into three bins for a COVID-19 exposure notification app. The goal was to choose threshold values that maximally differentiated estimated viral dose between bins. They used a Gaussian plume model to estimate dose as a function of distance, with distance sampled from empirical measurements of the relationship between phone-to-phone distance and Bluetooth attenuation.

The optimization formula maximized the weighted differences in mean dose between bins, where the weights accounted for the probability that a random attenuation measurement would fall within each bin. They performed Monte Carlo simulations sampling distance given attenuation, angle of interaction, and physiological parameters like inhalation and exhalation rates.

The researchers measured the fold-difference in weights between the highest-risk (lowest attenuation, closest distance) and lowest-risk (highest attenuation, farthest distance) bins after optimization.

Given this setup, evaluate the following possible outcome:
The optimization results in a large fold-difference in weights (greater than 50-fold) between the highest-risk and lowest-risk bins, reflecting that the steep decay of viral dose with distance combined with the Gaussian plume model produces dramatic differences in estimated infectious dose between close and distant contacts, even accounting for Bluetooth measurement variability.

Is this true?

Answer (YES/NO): NO